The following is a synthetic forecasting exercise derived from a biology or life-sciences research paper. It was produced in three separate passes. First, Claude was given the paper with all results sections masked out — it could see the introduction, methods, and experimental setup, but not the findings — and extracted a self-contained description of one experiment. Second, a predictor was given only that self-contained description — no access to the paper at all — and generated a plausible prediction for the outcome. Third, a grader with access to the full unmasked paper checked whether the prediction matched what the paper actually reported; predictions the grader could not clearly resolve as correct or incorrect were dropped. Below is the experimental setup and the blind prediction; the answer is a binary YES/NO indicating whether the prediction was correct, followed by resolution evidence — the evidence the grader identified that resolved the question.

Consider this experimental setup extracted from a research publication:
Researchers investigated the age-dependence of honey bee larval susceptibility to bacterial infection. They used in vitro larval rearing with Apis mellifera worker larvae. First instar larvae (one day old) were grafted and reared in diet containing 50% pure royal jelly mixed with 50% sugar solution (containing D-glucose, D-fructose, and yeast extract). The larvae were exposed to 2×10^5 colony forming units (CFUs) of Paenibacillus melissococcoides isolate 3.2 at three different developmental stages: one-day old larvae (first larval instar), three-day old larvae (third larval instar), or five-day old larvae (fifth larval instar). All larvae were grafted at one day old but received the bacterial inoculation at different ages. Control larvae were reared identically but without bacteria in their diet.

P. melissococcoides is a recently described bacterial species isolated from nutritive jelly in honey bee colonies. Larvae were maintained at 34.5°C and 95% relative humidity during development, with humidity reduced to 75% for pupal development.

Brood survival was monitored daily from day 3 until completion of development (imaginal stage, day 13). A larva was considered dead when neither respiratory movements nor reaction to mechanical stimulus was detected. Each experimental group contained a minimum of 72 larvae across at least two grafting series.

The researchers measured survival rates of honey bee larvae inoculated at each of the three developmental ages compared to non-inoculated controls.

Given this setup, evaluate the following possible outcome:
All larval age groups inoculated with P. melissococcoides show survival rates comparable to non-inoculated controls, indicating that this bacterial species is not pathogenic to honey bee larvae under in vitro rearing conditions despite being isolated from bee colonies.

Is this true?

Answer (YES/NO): NO